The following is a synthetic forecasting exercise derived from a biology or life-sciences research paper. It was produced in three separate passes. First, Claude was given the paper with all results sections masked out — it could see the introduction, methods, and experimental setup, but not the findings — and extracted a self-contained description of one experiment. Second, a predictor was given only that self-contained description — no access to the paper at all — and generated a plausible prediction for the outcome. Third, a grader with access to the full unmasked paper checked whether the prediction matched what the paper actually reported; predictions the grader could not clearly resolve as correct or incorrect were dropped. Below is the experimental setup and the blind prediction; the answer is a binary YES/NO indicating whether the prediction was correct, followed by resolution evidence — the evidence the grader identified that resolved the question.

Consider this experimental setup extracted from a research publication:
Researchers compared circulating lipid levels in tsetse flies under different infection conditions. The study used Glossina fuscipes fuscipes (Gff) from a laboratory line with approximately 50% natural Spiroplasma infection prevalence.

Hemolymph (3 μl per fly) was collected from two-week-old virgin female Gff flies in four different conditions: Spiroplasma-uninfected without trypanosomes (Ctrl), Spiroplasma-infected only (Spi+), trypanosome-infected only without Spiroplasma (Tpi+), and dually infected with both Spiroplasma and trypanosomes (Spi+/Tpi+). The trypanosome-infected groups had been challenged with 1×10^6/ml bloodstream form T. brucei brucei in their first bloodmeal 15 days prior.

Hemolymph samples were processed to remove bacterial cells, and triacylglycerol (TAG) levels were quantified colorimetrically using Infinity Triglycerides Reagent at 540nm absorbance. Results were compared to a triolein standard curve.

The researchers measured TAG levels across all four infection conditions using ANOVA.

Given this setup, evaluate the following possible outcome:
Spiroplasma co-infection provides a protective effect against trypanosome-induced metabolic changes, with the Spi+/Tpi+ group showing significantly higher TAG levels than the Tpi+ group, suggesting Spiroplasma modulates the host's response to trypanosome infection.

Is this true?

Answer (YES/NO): NO